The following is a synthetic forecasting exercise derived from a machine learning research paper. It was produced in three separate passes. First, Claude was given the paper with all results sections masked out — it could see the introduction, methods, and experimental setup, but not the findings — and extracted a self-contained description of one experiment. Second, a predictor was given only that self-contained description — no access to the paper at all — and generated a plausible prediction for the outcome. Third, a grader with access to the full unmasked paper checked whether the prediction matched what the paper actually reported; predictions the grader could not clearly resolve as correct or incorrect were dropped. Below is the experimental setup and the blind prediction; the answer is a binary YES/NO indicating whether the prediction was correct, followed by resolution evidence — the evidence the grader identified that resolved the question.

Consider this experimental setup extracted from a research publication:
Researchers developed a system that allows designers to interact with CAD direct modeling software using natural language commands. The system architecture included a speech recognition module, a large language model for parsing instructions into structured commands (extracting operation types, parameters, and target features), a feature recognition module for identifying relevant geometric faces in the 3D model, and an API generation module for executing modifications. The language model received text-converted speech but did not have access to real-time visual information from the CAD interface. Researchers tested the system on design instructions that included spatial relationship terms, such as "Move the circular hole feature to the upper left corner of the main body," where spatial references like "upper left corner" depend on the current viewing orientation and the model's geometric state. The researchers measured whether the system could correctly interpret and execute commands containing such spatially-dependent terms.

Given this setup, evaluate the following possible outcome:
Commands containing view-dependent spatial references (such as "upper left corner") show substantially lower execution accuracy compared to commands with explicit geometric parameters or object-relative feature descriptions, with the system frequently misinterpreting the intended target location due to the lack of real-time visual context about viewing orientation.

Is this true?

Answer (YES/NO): YES